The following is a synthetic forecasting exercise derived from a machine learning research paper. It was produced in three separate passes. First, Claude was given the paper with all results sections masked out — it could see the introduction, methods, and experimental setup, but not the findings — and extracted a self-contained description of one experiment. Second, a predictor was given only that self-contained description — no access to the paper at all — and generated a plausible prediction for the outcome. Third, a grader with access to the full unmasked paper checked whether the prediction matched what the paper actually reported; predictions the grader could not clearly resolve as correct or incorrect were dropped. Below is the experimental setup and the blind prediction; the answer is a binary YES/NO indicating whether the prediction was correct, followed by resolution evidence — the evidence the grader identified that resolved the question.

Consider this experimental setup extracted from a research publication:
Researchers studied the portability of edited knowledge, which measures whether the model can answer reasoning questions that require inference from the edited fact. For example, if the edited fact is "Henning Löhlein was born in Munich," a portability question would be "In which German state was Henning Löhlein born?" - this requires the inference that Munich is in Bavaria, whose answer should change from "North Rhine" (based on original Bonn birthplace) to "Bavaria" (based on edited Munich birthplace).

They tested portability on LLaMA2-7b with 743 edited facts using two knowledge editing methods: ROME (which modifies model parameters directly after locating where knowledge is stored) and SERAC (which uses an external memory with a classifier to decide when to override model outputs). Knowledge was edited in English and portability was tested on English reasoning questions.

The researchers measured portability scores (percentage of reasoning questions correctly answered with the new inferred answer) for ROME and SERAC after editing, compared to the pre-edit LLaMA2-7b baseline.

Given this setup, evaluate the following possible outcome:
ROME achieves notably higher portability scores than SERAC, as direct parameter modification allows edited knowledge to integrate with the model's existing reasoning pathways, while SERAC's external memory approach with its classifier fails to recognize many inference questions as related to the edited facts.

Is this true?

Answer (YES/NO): NO